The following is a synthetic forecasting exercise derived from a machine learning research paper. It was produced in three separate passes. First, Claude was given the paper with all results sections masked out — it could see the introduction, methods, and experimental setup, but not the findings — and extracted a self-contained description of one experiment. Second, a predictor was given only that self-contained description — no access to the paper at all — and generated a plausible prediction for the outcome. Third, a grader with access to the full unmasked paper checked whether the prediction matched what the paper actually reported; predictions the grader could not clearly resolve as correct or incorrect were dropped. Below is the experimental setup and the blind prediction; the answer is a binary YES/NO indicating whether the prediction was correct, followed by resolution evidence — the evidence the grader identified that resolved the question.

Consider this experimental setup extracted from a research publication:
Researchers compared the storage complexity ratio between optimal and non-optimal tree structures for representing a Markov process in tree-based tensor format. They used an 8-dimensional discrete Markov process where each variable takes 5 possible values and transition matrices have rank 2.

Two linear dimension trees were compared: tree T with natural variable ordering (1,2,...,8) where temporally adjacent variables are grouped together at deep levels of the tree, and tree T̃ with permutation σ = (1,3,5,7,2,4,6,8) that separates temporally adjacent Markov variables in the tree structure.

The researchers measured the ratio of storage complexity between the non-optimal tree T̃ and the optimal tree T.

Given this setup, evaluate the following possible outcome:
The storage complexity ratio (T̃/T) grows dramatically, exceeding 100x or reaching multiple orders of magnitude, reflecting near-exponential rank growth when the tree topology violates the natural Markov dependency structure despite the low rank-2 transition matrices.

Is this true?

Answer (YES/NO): YES